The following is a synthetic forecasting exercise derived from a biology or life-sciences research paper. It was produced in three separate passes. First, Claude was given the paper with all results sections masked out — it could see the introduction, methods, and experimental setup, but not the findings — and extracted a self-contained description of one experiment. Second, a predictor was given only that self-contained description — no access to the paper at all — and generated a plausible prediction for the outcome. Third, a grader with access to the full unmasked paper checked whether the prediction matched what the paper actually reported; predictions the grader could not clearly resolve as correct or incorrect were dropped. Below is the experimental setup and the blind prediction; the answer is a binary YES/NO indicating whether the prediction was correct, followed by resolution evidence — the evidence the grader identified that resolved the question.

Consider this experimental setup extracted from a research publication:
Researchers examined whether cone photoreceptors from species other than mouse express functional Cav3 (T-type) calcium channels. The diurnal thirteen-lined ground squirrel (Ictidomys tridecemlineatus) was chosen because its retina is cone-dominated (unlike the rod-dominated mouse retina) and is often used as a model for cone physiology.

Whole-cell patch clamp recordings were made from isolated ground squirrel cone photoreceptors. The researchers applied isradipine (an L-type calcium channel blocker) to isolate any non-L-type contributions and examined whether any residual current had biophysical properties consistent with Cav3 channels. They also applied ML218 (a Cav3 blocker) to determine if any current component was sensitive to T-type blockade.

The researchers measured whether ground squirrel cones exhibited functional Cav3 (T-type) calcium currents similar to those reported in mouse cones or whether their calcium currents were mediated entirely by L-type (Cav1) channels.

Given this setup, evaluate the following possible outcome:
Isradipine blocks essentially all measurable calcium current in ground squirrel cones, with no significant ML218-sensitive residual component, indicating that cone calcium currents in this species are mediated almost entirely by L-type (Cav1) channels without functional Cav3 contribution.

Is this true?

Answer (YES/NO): NO